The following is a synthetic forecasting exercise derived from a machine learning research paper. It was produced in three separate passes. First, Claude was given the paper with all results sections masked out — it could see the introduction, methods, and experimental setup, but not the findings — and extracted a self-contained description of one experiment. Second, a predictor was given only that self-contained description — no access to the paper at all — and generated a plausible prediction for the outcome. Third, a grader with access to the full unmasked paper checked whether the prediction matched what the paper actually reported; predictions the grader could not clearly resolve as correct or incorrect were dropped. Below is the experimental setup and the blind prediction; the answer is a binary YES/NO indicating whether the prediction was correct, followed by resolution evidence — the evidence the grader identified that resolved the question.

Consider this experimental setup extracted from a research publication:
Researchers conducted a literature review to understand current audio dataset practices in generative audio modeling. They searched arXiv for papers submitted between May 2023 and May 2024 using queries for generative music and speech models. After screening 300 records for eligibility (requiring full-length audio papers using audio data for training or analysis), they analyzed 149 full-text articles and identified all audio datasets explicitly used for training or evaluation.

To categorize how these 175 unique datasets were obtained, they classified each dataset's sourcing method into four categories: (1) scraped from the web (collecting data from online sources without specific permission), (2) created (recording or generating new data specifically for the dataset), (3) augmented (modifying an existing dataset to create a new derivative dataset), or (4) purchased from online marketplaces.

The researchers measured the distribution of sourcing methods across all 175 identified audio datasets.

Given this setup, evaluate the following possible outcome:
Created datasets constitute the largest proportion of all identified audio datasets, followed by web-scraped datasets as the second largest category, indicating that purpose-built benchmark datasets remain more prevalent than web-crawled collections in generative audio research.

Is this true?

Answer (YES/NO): YES